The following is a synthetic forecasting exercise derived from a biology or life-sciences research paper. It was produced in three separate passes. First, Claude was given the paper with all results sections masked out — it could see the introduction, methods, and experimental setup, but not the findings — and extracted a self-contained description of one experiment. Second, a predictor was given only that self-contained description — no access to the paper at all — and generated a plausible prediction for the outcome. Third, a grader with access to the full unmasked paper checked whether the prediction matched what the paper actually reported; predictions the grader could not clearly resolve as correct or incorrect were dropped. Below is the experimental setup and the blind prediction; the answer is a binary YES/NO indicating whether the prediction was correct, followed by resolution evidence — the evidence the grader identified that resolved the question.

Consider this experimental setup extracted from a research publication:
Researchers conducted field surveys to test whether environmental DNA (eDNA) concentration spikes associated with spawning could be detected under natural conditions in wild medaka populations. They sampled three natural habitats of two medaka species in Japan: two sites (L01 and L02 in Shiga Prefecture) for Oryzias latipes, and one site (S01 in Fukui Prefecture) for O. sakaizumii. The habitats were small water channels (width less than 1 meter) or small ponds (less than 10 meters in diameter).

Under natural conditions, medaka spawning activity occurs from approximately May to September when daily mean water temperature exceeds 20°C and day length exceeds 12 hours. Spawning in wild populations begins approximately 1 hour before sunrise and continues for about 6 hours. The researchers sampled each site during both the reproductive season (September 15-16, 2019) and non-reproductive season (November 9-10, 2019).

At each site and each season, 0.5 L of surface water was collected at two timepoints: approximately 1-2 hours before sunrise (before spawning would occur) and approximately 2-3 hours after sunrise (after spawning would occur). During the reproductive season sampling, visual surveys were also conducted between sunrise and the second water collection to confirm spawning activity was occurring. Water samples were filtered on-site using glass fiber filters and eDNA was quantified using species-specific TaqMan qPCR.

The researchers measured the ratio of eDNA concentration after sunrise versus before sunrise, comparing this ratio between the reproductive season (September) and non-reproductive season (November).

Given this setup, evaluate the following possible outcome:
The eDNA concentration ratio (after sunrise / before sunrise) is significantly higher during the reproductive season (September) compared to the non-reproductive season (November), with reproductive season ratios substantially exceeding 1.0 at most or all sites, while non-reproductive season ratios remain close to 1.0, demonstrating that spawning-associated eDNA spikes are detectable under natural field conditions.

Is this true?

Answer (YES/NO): YES